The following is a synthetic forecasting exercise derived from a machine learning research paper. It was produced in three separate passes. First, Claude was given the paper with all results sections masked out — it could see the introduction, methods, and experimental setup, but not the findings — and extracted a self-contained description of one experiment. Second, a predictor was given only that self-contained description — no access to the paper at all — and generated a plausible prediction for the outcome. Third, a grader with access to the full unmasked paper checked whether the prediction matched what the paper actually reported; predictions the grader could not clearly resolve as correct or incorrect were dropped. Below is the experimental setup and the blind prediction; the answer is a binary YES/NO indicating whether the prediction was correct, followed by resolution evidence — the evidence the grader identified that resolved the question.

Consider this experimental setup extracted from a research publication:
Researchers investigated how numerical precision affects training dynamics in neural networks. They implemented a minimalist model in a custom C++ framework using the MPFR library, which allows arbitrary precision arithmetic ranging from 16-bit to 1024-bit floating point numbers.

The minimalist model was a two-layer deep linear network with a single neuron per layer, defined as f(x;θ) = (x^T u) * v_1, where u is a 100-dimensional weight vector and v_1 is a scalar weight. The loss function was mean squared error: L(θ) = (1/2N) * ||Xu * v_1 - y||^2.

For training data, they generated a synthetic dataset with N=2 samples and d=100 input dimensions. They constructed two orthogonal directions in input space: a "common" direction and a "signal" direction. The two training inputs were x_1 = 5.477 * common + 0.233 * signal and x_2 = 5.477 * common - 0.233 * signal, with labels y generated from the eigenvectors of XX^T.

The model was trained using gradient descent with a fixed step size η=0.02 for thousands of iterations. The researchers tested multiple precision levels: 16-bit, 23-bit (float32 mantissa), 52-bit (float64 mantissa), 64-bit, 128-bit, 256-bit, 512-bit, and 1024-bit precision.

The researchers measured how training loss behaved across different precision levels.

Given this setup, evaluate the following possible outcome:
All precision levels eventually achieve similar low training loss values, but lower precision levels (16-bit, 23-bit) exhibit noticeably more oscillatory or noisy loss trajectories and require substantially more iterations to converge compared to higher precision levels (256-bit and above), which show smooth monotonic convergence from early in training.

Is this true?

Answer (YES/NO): NO